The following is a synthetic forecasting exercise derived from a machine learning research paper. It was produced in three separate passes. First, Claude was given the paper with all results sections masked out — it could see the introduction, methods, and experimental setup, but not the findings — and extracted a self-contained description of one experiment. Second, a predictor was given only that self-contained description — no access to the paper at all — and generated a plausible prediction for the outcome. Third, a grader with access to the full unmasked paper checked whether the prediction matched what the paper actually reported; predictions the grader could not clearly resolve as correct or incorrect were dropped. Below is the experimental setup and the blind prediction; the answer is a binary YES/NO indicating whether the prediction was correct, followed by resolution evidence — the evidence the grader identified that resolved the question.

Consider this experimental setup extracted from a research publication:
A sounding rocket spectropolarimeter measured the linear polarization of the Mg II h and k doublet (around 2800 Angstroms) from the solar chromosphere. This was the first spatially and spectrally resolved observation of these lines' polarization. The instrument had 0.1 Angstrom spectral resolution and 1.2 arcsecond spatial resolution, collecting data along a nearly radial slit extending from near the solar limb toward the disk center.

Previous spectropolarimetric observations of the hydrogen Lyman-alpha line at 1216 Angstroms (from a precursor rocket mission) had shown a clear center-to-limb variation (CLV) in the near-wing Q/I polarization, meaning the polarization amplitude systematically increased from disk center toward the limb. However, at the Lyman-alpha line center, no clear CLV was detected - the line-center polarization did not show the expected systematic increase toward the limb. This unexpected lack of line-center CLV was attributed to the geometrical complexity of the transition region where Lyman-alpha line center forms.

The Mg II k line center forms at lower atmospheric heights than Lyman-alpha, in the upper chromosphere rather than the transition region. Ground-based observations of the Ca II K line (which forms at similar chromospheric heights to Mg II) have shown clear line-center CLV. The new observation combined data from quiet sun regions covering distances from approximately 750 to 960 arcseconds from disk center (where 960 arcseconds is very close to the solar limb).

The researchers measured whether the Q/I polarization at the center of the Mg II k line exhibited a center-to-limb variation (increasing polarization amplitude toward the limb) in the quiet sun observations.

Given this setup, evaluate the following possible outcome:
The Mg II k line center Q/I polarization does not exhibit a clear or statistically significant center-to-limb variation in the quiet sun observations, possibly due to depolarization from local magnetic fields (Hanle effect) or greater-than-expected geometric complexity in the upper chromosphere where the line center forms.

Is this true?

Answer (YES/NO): YES